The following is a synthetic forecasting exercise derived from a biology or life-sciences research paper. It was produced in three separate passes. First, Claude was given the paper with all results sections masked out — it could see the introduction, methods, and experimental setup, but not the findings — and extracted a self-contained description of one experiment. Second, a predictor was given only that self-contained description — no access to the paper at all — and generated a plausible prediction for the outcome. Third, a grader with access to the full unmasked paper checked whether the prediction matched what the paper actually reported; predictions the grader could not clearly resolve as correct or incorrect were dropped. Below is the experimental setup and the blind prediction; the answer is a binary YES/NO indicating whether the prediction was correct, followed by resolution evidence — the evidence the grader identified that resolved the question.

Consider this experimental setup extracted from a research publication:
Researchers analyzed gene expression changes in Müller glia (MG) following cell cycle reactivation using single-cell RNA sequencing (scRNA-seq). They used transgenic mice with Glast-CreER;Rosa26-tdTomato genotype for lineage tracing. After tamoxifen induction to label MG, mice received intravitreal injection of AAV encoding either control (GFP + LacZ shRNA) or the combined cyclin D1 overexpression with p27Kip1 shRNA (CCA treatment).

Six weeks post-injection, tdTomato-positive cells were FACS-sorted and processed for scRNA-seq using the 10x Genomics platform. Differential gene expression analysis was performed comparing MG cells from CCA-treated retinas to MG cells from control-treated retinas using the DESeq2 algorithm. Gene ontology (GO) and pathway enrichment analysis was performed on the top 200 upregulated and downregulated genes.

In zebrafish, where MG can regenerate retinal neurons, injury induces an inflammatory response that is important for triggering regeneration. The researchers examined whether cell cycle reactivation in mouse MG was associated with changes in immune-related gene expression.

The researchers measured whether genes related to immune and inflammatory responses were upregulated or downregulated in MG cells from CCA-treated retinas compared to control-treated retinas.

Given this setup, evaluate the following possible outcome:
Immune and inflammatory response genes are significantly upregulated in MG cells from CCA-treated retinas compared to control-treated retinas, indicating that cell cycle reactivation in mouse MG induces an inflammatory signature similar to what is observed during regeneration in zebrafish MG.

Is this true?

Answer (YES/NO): NO